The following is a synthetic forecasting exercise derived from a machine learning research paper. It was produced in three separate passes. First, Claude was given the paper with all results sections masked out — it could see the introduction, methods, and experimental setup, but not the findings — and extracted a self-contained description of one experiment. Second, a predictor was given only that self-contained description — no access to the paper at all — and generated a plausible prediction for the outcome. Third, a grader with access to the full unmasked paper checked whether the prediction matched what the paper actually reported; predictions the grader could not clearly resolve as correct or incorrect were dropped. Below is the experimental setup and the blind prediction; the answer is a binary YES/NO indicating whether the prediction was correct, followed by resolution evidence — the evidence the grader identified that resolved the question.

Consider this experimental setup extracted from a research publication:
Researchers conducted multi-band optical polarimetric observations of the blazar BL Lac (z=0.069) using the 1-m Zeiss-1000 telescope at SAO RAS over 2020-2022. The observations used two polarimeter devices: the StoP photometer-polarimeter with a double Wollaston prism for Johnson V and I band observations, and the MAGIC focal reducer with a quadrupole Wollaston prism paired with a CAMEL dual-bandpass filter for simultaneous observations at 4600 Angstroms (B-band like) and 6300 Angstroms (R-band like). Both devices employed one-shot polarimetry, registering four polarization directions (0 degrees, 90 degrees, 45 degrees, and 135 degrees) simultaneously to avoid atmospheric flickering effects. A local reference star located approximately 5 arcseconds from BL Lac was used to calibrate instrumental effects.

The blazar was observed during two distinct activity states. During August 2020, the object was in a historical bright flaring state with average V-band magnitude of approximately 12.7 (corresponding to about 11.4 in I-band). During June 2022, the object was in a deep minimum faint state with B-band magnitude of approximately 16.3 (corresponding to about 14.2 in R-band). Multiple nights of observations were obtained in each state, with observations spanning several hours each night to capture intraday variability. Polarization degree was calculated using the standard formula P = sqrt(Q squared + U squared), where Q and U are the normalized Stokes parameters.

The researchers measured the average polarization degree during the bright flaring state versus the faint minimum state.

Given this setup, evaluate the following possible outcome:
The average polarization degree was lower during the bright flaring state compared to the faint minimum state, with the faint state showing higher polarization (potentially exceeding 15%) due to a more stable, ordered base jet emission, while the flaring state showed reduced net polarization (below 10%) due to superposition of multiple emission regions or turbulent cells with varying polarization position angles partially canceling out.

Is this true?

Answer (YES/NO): YES